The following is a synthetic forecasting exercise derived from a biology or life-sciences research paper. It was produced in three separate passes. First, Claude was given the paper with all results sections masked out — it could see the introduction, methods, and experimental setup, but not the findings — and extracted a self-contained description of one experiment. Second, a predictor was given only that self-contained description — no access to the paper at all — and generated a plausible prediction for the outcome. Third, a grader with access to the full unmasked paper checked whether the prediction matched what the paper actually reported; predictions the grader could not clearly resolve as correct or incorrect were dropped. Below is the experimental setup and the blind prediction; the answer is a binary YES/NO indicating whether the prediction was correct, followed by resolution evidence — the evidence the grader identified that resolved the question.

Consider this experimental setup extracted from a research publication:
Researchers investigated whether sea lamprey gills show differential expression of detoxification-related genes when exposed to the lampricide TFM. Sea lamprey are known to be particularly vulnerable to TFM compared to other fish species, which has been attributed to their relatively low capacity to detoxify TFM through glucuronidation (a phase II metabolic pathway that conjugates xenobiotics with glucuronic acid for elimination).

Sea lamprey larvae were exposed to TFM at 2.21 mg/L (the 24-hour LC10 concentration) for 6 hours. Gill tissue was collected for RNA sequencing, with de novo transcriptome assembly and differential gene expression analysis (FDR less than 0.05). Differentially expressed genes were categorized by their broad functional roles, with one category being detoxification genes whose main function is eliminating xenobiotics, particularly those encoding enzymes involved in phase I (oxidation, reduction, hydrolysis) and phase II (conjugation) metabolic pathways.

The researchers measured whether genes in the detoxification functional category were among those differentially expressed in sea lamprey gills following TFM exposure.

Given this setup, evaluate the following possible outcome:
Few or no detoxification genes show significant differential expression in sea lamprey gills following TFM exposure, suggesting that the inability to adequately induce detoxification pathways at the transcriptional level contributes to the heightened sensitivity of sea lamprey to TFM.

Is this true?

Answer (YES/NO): YES